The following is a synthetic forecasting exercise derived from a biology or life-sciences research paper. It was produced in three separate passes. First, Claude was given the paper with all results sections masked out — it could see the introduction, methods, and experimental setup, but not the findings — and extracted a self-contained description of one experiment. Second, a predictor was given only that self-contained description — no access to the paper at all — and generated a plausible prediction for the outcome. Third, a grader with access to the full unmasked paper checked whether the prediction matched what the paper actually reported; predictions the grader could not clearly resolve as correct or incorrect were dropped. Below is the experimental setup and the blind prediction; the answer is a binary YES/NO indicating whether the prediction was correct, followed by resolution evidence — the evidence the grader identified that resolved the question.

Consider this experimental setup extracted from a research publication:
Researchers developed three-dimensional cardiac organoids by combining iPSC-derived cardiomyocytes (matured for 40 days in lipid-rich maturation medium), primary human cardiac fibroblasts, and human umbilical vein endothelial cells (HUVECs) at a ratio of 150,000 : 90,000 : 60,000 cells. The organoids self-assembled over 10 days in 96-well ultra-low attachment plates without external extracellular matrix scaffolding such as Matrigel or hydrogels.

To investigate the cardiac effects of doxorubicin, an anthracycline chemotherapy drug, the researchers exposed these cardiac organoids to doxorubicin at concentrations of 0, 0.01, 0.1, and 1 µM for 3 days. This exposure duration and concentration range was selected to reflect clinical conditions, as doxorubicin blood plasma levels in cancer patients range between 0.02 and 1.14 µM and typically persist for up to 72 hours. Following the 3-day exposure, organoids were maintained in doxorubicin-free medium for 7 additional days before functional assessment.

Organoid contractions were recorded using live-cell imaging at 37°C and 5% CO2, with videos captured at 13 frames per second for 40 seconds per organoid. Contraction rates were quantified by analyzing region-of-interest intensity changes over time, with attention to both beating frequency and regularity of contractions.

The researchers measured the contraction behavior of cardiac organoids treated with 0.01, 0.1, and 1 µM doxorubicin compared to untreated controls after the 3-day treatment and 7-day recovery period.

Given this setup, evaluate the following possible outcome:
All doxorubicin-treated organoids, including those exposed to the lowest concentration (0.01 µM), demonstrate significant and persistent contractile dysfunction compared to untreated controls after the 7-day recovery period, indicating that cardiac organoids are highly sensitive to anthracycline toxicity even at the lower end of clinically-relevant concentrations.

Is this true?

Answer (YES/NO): NO